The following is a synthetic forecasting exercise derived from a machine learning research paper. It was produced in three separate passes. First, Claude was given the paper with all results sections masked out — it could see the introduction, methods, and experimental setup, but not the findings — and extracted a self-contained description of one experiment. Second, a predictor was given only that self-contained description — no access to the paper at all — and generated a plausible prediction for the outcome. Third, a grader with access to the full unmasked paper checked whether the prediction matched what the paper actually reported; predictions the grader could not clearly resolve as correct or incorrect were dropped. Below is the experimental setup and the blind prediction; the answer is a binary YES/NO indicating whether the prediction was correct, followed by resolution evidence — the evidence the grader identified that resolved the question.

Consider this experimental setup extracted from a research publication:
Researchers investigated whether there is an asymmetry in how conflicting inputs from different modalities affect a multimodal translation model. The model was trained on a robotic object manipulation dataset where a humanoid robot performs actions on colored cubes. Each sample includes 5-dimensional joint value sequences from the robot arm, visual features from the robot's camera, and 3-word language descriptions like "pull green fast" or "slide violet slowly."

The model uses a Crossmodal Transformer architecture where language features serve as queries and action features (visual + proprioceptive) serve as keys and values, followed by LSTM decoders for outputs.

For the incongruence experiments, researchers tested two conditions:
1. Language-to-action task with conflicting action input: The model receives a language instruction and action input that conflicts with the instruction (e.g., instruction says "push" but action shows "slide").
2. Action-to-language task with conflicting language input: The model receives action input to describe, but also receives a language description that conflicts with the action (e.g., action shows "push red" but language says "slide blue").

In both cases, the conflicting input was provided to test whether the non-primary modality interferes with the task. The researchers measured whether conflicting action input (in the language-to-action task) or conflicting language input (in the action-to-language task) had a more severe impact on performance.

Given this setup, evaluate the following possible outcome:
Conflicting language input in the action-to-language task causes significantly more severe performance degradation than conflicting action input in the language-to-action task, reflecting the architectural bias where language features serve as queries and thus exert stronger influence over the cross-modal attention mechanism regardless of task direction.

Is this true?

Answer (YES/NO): NO